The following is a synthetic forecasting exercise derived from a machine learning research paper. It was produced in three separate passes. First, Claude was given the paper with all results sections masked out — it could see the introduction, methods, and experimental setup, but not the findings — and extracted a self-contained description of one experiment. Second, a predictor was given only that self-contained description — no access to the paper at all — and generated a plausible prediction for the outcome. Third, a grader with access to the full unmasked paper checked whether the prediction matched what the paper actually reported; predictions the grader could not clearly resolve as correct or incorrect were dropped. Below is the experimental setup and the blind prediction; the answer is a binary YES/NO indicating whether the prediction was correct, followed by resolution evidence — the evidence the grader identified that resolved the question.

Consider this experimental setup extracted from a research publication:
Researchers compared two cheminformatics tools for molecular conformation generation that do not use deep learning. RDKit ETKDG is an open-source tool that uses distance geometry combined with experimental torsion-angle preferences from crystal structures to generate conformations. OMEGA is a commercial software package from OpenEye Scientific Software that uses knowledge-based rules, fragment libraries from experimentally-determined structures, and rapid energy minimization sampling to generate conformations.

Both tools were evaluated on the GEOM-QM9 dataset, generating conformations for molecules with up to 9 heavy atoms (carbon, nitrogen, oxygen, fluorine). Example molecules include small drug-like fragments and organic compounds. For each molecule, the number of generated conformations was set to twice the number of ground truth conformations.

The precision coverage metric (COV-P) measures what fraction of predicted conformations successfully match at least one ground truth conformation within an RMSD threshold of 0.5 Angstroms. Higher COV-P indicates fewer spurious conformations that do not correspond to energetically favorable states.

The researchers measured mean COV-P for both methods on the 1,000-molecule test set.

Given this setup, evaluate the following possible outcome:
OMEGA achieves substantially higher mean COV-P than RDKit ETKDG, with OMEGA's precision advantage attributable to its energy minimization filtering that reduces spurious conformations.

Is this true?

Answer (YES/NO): NO